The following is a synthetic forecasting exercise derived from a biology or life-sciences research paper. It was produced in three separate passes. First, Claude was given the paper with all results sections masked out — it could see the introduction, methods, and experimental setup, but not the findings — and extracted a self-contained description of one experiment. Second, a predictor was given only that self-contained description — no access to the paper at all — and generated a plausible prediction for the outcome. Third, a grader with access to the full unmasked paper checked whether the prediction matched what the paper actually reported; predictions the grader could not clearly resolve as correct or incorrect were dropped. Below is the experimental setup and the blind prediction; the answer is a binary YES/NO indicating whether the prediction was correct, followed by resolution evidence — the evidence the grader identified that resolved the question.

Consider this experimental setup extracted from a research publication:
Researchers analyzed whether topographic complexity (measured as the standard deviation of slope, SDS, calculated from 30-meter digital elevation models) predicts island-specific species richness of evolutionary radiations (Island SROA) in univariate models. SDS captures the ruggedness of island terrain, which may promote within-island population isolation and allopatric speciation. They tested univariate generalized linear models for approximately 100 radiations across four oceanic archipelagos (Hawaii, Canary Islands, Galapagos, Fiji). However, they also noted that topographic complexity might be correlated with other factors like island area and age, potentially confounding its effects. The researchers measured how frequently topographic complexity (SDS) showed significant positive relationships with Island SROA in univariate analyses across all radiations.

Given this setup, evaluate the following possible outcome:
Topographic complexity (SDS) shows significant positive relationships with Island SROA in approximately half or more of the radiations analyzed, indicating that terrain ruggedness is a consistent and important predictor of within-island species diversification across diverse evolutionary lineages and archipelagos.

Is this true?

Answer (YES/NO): NO